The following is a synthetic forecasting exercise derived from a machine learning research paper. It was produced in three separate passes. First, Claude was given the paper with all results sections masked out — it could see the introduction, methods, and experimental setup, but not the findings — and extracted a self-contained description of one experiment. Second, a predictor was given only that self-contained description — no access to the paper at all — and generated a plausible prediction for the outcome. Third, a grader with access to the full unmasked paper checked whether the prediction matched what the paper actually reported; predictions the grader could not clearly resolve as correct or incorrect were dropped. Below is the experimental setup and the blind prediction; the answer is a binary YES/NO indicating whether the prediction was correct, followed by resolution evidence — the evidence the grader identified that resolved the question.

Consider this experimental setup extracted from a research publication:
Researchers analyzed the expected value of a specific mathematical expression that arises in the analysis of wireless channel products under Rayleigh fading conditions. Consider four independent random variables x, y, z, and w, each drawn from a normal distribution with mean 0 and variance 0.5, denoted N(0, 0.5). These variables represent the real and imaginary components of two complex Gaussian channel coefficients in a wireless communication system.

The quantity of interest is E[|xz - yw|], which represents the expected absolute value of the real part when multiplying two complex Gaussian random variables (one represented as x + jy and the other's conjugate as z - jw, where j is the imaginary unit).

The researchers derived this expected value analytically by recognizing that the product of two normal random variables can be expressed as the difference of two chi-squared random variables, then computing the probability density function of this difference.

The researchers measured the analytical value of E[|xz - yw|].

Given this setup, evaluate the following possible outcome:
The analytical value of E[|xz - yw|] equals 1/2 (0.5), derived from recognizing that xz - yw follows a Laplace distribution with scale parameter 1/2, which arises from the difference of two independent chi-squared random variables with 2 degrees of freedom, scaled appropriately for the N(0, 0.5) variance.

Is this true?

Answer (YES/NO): YES